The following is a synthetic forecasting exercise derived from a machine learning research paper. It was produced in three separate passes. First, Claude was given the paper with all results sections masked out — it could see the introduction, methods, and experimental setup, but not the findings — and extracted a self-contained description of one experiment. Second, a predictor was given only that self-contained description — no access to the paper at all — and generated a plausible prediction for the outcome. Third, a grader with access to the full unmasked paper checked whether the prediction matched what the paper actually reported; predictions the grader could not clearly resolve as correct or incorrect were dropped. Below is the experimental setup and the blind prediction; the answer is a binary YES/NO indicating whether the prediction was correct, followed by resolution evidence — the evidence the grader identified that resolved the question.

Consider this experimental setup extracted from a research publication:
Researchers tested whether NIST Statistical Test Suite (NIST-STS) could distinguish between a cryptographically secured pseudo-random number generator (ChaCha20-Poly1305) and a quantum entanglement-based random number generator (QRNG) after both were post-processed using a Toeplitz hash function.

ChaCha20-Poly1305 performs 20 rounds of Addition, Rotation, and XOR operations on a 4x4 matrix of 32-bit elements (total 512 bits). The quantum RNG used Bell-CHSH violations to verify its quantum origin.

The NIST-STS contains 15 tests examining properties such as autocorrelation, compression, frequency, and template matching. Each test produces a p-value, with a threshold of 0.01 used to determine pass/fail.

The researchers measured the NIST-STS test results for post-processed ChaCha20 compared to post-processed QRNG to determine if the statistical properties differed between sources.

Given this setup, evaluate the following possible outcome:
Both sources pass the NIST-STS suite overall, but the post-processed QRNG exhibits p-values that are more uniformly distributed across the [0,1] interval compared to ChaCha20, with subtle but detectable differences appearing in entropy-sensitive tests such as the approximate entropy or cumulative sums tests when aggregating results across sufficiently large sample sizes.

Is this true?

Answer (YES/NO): NO